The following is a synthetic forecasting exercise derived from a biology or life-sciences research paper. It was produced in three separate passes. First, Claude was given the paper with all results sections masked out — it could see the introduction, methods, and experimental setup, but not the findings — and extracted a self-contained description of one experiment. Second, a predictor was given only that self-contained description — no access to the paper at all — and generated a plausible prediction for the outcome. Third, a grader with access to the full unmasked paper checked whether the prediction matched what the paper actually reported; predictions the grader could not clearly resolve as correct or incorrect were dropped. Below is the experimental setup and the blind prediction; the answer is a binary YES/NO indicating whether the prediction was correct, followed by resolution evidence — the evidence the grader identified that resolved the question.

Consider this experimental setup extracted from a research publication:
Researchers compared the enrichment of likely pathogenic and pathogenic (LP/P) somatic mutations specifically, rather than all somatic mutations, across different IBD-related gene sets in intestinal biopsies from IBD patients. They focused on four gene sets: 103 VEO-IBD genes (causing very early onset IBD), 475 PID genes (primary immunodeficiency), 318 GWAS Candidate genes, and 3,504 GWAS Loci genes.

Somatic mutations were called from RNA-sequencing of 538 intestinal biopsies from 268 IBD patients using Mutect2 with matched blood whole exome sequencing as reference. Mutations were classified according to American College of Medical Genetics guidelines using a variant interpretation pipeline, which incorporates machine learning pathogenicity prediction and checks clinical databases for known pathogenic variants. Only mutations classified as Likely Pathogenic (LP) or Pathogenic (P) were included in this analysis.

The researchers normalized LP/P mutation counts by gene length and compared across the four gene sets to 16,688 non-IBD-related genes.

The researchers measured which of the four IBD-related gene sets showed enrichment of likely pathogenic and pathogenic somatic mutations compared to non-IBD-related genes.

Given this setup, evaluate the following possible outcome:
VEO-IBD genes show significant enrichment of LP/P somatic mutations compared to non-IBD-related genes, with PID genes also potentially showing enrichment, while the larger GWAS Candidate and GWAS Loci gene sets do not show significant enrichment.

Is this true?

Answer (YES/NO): YES